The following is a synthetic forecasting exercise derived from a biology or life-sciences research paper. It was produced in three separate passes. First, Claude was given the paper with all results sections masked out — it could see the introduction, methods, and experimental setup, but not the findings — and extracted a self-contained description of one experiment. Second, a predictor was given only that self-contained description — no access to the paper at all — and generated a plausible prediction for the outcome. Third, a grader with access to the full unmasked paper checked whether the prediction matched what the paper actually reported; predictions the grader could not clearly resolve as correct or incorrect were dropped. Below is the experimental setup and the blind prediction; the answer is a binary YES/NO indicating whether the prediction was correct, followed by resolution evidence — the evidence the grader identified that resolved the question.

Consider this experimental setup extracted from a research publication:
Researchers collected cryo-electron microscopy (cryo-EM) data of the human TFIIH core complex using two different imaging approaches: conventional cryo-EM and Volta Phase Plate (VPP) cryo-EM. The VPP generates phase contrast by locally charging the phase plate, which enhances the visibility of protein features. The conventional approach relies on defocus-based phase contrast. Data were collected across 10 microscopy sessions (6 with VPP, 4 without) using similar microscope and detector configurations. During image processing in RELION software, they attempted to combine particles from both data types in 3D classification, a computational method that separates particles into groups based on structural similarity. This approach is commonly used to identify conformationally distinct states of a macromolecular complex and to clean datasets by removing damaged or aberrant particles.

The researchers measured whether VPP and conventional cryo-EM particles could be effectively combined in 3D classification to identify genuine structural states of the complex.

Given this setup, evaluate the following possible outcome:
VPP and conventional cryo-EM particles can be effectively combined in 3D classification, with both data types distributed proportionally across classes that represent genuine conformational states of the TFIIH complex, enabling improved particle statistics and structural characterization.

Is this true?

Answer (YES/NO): NO